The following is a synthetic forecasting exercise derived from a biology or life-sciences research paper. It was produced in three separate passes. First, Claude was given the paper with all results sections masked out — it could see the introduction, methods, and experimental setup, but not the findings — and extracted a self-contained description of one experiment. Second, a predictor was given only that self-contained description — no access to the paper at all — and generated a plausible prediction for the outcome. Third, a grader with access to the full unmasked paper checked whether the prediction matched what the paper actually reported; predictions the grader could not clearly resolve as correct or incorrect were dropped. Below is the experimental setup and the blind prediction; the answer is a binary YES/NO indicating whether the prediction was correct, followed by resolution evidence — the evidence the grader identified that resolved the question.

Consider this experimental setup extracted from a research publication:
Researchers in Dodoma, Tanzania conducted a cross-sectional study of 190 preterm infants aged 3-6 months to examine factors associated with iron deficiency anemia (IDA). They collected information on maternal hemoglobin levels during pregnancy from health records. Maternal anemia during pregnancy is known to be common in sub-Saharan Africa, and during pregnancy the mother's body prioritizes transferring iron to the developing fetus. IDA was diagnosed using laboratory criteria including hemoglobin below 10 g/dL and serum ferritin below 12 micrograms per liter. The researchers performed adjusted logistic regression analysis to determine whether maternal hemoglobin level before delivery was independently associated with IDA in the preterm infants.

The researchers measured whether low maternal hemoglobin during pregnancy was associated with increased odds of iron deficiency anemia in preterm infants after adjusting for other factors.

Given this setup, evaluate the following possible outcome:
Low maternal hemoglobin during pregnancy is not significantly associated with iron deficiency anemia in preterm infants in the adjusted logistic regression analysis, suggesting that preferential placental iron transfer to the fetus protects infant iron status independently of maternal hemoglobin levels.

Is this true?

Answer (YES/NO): NO